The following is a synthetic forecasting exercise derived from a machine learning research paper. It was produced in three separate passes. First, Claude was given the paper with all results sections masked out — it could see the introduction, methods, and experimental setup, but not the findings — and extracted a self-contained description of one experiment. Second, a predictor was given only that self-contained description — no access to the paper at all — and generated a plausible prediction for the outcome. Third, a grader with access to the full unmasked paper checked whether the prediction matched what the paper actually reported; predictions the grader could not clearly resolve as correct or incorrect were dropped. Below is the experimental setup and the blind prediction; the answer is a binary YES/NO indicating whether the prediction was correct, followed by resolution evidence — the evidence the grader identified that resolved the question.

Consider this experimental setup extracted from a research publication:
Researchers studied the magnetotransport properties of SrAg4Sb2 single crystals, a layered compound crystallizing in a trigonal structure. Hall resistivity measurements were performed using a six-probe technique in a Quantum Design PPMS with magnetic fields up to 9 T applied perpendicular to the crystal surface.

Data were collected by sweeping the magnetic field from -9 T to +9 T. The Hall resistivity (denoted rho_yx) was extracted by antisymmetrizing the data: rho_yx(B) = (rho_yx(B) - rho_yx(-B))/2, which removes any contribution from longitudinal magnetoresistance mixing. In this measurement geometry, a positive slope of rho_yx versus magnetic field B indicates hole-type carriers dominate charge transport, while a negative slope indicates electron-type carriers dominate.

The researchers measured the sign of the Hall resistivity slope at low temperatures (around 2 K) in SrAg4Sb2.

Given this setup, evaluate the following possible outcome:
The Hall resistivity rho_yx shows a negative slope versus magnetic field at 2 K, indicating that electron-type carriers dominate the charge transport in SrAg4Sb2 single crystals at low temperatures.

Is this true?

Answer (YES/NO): NO